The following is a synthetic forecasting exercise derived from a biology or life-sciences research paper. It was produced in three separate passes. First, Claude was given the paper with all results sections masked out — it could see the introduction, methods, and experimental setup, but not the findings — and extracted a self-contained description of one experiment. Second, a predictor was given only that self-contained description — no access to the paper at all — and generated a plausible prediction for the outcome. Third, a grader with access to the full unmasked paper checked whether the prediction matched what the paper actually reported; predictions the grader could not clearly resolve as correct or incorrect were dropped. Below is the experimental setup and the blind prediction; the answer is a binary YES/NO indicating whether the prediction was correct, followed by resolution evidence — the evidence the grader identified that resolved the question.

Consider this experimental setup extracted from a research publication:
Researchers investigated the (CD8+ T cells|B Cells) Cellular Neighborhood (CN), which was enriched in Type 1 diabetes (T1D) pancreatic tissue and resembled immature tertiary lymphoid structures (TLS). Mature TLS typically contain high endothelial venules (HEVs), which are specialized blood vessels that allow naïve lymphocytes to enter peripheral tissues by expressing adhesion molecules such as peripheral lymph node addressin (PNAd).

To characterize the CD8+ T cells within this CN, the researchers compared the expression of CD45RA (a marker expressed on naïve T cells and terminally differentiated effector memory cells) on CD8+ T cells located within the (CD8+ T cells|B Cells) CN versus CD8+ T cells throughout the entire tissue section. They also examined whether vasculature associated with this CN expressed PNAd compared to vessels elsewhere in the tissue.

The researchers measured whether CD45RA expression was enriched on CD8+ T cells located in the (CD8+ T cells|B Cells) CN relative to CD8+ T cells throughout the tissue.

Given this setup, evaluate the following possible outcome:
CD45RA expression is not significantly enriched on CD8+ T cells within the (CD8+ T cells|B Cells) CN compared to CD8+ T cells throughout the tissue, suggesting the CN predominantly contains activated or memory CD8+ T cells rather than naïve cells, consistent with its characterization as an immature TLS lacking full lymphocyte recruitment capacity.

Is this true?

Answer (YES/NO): NO